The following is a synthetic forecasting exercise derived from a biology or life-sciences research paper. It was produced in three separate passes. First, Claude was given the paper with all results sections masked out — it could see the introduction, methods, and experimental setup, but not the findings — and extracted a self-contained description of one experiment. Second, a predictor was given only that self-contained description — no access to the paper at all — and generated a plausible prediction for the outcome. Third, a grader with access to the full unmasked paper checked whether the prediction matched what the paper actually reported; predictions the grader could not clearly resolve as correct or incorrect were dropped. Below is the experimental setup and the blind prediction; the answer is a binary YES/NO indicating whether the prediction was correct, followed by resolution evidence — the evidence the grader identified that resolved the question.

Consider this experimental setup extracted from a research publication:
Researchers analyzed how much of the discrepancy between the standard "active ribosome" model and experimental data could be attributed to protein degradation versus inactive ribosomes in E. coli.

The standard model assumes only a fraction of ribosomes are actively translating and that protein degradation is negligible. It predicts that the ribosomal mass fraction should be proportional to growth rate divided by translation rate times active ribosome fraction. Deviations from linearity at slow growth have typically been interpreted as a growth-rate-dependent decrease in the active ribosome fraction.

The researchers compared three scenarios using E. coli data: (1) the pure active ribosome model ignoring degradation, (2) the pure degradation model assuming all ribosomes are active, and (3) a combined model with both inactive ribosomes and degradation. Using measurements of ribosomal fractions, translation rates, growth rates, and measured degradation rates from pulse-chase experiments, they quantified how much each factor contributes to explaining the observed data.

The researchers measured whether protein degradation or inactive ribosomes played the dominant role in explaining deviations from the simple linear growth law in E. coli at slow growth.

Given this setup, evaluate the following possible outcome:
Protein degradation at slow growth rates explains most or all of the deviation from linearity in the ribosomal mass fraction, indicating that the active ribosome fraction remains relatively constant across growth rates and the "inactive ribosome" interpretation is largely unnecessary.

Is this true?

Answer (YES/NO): NO